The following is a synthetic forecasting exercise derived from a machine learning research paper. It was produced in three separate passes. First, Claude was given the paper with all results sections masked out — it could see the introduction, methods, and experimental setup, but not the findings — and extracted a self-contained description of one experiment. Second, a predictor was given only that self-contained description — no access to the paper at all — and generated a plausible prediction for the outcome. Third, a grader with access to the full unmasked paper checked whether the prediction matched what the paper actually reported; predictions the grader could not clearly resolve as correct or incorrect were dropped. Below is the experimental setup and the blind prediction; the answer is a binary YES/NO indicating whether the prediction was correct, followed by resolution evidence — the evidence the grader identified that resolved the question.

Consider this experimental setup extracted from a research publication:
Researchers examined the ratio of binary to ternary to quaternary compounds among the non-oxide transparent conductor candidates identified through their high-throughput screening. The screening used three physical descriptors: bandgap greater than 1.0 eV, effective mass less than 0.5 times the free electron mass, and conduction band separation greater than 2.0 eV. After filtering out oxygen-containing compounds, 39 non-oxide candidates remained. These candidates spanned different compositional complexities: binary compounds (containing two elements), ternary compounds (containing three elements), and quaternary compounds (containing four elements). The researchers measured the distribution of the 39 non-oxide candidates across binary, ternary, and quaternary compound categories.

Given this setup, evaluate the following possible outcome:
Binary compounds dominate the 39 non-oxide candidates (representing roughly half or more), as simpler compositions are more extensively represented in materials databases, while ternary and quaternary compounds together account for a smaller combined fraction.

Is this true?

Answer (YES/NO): YES